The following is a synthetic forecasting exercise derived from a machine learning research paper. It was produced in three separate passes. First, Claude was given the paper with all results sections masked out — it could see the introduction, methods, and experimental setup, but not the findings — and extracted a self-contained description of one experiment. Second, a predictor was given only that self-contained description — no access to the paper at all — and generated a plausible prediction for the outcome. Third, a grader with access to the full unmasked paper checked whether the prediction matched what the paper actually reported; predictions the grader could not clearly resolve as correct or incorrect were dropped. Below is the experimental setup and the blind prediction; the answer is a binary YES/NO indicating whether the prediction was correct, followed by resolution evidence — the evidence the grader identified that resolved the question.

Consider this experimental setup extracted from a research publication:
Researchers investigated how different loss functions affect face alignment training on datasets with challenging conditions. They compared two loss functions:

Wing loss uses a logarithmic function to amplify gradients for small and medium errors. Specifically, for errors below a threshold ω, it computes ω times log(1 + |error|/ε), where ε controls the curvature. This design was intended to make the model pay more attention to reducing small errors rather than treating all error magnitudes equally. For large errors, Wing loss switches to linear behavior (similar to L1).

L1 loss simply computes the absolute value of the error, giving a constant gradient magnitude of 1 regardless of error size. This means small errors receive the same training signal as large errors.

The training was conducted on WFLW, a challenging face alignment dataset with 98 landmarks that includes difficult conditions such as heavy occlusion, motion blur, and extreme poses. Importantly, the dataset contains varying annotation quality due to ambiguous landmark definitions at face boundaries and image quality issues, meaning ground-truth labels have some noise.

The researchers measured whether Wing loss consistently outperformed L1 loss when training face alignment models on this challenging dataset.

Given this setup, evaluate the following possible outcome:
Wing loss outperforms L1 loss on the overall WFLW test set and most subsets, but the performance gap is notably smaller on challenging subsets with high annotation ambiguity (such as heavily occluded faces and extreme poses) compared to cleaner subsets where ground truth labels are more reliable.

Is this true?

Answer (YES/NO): NO